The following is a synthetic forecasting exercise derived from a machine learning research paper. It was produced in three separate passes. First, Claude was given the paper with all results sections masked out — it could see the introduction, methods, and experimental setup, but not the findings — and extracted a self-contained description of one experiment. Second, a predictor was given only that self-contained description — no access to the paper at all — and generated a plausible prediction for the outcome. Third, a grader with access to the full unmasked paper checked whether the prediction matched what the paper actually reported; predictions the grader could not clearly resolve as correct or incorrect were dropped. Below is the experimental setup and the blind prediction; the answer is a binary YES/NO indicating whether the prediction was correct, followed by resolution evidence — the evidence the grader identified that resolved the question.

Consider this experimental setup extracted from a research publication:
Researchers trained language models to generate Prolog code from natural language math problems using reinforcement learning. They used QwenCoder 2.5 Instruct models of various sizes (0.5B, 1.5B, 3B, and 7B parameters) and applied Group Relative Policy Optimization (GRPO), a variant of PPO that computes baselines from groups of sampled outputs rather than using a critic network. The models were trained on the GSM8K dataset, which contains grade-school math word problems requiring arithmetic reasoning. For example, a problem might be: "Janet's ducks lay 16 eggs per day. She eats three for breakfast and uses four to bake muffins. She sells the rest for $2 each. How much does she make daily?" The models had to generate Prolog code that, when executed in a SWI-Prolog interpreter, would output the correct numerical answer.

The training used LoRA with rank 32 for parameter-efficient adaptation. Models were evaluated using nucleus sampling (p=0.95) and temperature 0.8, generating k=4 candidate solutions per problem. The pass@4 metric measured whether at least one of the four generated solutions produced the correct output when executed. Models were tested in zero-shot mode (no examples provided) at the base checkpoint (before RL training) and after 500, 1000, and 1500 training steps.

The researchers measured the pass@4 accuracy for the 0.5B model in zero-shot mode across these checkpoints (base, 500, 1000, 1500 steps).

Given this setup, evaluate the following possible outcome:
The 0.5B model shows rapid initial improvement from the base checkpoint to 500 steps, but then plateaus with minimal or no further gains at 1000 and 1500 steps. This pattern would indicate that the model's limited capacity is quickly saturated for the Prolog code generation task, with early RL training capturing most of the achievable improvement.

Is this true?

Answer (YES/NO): NO